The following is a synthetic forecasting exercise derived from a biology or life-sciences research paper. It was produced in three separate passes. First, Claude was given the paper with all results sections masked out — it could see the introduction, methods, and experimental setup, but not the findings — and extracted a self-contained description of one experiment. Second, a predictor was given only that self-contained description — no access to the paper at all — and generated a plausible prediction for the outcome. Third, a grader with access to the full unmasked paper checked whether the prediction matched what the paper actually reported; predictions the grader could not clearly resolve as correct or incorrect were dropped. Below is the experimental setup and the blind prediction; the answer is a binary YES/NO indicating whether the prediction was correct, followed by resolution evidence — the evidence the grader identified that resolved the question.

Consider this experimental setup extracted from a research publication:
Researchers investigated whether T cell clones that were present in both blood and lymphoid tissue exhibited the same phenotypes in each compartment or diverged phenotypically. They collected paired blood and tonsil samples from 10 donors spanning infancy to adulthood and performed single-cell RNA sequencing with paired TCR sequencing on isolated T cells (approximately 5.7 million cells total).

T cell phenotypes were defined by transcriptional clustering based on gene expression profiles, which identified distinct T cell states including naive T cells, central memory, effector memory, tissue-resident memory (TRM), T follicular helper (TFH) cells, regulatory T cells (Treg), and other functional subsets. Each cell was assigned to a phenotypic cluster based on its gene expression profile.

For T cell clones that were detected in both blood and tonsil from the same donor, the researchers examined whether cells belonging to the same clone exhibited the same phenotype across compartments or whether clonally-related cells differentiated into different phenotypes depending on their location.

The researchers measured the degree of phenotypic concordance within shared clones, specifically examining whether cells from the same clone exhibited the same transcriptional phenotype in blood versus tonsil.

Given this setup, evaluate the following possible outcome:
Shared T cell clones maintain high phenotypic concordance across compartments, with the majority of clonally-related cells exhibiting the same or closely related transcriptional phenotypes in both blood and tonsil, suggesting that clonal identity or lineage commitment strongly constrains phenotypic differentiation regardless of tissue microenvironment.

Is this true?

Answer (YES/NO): NO